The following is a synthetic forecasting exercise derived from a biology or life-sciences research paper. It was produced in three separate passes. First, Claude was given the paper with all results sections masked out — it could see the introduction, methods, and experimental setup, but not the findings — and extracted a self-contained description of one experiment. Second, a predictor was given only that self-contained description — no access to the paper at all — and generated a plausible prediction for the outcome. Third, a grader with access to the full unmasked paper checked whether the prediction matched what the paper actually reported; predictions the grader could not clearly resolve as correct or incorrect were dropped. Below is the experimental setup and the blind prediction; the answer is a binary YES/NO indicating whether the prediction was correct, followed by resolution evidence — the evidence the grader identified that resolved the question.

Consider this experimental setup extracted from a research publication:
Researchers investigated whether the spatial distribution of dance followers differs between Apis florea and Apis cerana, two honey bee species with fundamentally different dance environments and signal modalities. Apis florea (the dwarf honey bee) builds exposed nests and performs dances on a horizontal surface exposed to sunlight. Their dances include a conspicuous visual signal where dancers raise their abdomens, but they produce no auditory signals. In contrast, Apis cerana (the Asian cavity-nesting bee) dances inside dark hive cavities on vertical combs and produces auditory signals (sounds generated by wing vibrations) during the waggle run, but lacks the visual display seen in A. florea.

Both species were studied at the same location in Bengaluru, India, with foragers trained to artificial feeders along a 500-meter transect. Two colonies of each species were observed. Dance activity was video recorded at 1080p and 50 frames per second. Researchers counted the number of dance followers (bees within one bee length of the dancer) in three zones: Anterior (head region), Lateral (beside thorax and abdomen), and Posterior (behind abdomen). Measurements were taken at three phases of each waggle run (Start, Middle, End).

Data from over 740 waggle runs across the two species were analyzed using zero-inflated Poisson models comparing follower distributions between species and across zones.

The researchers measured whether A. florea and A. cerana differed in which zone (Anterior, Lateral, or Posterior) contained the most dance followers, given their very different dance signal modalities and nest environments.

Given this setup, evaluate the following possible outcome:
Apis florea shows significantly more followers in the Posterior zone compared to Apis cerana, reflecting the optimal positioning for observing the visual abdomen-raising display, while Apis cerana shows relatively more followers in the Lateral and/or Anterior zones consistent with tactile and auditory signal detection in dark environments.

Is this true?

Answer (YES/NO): NO